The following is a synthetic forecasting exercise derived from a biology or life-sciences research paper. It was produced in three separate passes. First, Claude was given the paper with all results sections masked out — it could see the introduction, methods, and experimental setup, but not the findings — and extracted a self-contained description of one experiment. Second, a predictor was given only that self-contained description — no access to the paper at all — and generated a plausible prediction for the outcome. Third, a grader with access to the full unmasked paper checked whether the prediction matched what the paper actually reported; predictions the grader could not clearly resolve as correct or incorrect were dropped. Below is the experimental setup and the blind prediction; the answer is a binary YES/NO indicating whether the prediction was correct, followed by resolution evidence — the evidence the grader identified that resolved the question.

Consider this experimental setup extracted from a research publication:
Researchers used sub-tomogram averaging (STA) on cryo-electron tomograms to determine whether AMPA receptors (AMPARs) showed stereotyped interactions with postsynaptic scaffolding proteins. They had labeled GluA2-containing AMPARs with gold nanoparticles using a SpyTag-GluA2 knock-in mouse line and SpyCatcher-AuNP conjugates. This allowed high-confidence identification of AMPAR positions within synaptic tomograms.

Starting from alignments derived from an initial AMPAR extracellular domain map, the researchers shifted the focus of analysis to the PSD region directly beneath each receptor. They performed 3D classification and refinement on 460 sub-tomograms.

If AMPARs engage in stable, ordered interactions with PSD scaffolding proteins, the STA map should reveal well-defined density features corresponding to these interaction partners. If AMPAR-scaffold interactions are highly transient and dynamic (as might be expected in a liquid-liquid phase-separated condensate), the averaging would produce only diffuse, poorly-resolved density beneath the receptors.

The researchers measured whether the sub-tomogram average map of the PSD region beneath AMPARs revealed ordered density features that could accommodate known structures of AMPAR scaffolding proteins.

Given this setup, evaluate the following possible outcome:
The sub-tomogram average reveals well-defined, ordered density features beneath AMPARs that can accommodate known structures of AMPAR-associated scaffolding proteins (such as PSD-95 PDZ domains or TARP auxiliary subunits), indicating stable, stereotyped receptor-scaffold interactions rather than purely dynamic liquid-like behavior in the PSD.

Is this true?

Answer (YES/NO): YES